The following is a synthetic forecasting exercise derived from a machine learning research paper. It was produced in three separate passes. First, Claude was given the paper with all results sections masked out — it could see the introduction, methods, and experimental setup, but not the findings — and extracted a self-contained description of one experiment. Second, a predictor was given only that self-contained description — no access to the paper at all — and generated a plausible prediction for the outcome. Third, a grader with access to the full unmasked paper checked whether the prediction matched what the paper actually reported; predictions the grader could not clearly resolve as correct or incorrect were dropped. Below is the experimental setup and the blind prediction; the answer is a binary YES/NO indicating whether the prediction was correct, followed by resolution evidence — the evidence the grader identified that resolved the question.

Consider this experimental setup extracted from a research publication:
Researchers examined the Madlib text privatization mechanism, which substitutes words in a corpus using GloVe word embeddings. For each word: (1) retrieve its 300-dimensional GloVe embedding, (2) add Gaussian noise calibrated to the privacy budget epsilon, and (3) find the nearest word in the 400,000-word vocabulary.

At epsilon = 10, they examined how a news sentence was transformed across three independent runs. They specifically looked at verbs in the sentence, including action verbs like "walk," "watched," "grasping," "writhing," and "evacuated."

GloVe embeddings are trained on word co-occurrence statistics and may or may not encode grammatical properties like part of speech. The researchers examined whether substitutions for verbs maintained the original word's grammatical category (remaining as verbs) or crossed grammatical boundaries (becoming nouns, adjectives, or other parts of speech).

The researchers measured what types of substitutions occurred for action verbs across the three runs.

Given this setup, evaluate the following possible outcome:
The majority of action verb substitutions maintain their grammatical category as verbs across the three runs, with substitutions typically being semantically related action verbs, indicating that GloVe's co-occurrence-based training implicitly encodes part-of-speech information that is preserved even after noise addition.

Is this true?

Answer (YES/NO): NO